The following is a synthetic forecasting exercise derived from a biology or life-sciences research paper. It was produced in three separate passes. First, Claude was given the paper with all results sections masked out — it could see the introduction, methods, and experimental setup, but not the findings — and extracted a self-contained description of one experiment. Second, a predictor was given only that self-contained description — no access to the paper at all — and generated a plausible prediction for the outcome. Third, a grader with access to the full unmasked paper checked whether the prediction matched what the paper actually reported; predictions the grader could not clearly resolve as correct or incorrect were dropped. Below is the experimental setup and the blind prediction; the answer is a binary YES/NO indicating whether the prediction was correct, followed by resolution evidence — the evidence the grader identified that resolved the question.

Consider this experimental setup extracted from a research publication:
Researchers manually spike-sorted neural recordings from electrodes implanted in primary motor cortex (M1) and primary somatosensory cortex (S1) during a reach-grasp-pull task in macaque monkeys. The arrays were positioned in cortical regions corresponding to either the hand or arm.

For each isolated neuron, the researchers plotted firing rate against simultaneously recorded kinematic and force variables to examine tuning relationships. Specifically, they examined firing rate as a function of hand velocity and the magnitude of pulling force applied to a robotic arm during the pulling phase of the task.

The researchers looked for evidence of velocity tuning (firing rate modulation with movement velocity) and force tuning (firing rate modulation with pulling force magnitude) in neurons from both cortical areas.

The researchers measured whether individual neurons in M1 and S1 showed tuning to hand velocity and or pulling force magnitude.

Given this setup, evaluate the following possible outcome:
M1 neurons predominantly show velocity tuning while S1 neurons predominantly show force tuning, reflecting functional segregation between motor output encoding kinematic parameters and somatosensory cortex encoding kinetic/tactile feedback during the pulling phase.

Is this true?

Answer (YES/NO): NO